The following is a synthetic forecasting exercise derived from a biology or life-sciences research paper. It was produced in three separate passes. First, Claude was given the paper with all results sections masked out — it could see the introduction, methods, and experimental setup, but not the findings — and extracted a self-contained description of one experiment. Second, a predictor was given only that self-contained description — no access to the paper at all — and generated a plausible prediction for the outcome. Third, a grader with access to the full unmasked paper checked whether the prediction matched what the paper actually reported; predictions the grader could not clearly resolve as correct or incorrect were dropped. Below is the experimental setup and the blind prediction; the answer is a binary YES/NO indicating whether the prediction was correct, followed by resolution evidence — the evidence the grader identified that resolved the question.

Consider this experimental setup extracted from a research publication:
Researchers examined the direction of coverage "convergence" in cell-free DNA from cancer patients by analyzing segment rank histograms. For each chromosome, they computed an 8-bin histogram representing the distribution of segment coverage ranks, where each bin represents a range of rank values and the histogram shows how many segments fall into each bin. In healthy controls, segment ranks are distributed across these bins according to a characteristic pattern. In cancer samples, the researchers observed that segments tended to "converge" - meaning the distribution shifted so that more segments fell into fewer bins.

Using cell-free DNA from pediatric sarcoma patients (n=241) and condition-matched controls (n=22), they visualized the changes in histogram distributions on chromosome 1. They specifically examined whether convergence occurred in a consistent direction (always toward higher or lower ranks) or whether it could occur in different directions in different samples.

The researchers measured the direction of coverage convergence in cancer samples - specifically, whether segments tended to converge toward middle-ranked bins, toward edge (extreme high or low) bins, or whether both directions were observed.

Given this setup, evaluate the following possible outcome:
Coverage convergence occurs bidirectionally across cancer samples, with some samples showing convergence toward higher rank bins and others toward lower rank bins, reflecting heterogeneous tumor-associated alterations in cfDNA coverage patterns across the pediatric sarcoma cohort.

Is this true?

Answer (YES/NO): NO